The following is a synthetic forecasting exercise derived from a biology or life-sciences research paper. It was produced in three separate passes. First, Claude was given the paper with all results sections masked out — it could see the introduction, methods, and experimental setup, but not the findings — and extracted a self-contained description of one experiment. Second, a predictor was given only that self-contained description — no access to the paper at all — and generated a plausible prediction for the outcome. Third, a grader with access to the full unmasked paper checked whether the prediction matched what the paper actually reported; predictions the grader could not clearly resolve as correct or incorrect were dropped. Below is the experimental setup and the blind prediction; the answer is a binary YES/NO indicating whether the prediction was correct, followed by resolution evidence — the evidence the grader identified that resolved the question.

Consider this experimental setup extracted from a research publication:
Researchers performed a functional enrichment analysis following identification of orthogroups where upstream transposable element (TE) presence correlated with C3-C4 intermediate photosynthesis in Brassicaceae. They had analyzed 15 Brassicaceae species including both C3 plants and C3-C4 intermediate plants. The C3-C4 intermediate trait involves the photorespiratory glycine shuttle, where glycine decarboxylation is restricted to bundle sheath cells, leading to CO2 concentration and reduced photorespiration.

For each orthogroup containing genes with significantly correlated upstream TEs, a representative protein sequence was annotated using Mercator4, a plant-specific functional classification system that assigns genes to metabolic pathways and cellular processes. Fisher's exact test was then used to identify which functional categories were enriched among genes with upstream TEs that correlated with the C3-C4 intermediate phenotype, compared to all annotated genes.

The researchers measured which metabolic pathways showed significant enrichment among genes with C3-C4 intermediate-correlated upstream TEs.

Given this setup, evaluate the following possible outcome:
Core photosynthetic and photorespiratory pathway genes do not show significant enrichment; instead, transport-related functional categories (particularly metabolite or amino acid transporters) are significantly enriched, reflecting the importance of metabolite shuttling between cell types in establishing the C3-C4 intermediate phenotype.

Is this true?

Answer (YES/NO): NO